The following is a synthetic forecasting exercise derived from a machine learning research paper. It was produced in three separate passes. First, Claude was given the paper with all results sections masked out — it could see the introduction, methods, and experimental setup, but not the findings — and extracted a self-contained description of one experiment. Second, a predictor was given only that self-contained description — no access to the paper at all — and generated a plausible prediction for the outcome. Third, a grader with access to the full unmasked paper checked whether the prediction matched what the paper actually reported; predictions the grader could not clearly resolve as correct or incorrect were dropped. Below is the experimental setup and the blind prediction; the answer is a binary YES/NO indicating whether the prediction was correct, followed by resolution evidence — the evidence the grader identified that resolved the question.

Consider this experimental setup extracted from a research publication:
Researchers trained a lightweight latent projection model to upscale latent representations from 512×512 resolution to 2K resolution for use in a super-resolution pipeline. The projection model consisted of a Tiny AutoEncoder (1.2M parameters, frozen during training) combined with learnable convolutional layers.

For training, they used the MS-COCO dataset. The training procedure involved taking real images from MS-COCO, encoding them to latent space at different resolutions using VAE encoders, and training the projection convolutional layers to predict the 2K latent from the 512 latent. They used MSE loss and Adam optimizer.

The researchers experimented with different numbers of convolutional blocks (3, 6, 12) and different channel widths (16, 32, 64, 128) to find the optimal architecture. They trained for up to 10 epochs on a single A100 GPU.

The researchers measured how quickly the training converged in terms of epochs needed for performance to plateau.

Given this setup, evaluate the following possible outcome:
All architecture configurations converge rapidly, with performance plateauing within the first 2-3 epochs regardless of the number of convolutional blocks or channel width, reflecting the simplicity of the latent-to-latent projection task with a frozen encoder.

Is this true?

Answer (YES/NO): YES